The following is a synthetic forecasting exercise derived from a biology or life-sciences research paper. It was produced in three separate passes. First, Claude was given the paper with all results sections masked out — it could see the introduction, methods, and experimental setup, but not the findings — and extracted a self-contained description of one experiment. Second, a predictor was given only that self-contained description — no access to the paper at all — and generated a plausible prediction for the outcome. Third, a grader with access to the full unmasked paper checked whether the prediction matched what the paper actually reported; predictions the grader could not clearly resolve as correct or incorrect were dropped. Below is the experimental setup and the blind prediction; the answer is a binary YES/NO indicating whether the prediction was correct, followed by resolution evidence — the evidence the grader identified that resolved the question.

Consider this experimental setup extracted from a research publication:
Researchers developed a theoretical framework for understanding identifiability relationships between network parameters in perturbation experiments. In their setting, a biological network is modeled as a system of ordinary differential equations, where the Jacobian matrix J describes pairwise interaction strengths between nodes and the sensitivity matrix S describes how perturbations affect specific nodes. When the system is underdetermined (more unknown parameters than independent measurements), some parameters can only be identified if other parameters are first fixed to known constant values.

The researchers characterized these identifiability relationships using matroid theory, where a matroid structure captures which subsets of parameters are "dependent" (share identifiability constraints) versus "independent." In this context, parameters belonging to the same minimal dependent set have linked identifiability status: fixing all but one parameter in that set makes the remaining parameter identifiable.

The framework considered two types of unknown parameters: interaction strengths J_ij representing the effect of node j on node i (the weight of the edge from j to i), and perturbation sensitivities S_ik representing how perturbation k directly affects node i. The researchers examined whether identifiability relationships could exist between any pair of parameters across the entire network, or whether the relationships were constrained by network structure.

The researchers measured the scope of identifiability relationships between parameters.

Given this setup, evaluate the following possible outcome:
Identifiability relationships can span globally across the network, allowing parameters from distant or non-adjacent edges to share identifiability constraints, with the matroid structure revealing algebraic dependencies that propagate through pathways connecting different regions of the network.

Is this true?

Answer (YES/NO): NO